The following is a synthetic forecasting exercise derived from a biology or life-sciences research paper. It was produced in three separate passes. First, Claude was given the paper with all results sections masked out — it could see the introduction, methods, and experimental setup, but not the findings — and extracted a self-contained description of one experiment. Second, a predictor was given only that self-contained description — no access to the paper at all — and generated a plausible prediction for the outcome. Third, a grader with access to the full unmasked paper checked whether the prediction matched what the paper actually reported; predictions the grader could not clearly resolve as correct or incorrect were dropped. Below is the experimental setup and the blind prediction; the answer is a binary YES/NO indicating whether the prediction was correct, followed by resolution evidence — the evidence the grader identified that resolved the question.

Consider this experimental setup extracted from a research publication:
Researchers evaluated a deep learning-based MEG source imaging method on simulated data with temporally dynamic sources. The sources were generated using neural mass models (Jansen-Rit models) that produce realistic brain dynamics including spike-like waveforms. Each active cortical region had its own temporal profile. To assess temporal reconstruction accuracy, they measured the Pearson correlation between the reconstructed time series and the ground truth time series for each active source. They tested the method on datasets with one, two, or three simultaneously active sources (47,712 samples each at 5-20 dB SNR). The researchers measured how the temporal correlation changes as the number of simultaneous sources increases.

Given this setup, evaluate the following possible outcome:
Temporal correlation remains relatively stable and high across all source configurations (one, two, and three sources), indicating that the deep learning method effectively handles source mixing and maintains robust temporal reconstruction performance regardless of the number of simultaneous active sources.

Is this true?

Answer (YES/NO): NO